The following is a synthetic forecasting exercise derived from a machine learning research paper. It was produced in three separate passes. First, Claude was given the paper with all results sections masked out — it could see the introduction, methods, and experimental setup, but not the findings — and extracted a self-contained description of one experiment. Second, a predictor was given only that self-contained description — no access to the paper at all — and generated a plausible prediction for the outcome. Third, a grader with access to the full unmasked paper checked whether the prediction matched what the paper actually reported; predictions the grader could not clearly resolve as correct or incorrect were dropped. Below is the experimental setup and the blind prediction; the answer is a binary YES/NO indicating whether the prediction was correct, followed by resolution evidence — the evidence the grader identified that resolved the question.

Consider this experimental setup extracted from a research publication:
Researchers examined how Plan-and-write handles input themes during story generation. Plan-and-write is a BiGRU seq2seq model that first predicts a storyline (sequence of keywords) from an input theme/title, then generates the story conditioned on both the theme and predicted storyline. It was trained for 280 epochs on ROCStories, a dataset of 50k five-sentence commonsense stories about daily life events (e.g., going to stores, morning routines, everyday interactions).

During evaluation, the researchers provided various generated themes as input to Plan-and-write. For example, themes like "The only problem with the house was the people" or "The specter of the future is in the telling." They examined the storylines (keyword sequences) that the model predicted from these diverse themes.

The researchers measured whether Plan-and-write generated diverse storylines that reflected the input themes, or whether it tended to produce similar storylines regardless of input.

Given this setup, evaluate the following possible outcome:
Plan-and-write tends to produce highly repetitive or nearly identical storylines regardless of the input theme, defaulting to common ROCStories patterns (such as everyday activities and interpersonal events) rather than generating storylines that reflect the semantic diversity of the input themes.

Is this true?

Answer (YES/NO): YES